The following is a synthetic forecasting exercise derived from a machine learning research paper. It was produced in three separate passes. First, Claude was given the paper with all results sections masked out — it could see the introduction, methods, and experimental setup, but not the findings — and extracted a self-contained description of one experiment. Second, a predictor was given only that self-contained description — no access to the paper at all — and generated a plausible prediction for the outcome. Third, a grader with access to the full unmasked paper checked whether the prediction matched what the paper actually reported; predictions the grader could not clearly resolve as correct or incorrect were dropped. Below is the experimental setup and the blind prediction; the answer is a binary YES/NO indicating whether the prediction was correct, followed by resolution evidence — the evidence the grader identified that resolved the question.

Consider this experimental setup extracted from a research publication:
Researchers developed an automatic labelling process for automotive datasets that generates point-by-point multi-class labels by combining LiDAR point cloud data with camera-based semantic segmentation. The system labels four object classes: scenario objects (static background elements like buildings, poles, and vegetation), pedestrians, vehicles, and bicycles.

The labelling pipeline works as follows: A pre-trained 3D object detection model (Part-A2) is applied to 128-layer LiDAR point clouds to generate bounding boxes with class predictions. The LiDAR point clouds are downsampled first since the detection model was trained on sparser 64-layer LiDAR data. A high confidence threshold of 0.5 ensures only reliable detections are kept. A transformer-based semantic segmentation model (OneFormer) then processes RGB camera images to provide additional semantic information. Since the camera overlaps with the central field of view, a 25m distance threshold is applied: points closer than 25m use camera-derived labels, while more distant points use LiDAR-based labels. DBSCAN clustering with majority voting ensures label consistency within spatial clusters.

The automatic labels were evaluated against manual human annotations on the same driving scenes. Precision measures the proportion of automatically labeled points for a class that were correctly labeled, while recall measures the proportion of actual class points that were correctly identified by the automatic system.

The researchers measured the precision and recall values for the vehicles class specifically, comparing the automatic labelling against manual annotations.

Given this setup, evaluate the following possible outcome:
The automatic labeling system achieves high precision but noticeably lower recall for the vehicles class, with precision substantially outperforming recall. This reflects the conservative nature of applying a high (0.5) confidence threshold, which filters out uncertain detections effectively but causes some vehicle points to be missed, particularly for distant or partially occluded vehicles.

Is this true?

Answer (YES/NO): YES